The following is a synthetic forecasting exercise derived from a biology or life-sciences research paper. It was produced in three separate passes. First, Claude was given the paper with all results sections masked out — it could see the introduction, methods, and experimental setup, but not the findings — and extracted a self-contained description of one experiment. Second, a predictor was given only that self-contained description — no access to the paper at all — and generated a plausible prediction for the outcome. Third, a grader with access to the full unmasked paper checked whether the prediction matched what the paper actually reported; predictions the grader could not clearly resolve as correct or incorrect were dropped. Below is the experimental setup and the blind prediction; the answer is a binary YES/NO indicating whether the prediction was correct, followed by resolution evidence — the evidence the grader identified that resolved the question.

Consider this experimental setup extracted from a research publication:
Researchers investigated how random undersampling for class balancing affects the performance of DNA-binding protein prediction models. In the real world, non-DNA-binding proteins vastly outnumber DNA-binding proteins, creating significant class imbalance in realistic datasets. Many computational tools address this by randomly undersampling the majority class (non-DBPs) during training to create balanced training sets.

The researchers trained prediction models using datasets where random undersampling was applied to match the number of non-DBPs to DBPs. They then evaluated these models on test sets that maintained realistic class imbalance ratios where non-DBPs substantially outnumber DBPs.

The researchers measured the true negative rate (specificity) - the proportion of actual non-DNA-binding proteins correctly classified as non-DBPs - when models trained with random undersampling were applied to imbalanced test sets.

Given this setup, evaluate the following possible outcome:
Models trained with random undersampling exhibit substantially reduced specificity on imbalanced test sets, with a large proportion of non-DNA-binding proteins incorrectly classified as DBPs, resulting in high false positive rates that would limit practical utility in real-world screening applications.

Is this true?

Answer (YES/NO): NO